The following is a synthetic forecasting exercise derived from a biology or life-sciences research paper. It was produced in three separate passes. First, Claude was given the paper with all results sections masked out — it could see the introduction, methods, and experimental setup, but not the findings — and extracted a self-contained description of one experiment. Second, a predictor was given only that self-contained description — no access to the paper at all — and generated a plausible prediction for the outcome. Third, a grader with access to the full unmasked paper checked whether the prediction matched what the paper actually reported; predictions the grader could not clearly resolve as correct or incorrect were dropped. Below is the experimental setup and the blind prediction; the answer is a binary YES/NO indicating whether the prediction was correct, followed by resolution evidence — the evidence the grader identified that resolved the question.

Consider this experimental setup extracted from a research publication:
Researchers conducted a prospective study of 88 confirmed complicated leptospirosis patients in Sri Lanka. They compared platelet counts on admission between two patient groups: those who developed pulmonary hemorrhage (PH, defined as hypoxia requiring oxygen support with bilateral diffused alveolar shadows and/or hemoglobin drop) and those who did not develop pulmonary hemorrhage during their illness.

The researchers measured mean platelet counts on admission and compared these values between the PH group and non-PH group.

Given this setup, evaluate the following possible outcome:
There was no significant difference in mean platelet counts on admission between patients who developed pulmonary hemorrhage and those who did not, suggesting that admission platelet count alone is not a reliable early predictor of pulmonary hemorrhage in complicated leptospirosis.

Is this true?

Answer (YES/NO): NO